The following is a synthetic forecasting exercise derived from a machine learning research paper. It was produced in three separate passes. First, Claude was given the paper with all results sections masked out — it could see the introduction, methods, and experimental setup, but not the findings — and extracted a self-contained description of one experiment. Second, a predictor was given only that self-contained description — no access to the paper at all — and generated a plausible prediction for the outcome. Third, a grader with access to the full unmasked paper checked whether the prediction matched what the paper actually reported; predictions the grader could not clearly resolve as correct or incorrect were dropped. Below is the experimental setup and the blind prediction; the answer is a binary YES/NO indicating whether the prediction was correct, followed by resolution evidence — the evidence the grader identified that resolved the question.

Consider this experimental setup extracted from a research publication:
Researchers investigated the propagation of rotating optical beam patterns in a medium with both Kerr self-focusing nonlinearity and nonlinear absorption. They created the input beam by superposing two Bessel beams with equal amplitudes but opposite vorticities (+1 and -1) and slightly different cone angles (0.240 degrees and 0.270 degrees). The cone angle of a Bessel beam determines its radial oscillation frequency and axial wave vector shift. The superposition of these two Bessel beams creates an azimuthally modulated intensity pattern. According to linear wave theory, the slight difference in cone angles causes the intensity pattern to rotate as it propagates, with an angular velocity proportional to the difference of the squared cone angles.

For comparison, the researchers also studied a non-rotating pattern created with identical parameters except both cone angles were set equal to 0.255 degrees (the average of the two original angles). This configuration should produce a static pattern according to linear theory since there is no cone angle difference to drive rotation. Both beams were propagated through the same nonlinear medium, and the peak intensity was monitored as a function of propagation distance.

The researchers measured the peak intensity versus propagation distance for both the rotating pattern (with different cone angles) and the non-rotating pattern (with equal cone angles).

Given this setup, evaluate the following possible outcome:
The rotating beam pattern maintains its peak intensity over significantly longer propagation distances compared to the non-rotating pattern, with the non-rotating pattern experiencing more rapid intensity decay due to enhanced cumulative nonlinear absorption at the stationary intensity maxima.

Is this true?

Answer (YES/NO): NO